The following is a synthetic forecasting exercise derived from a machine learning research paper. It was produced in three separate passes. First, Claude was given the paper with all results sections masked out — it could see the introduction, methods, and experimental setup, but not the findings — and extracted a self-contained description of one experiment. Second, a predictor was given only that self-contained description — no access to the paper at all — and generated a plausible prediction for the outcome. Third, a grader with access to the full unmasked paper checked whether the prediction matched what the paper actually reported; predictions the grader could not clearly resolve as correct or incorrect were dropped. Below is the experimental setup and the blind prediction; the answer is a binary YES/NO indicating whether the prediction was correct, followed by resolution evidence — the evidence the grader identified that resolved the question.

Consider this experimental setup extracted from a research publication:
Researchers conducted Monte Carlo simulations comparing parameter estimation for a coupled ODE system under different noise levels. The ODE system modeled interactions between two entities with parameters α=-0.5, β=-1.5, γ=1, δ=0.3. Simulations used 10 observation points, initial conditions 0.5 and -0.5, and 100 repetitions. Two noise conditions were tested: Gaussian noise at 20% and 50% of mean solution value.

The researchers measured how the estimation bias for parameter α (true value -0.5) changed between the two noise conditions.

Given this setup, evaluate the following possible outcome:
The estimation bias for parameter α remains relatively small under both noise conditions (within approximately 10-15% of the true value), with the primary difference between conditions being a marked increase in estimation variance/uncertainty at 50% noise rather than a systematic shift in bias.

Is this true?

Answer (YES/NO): YES